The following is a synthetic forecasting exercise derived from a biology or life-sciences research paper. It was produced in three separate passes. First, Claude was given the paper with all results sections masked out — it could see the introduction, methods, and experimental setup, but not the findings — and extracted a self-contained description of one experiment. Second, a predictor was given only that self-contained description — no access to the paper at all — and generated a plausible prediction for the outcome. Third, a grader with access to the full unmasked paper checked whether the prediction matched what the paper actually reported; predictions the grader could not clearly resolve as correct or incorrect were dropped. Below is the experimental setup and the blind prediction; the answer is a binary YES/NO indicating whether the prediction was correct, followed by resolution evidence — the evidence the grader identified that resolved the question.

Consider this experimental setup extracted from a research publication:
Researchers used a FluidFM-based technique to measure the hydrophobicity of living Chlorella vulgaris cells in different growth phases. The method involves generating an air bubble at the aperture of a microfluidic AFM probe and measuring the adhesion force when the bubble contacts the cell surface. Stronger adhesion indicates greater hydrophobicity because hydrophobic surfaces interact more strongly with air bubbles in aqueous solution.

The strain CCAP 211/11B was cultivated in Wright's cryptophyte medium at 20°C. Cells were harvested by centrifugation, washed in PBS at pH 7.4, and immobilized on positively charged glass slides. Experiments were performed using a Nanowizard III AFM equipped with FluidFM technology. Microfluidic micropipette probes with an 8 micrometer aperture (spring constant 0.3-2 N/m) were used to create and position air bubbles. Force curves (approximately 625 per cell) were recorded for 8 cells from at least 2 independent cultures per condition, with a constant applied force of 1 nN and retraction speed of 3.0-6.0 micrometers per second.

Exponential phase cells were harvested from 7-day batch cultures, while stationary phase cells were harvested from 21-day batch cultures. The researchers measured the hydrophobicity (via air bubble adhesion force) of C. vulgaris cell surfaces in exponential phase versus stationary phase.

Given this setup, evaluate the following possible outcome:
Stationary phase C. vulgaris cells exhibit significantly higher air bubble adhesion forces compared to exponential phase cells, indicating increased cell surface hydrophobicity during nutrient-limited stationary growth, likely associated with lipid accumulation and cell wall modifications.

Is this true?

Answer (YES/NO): YES